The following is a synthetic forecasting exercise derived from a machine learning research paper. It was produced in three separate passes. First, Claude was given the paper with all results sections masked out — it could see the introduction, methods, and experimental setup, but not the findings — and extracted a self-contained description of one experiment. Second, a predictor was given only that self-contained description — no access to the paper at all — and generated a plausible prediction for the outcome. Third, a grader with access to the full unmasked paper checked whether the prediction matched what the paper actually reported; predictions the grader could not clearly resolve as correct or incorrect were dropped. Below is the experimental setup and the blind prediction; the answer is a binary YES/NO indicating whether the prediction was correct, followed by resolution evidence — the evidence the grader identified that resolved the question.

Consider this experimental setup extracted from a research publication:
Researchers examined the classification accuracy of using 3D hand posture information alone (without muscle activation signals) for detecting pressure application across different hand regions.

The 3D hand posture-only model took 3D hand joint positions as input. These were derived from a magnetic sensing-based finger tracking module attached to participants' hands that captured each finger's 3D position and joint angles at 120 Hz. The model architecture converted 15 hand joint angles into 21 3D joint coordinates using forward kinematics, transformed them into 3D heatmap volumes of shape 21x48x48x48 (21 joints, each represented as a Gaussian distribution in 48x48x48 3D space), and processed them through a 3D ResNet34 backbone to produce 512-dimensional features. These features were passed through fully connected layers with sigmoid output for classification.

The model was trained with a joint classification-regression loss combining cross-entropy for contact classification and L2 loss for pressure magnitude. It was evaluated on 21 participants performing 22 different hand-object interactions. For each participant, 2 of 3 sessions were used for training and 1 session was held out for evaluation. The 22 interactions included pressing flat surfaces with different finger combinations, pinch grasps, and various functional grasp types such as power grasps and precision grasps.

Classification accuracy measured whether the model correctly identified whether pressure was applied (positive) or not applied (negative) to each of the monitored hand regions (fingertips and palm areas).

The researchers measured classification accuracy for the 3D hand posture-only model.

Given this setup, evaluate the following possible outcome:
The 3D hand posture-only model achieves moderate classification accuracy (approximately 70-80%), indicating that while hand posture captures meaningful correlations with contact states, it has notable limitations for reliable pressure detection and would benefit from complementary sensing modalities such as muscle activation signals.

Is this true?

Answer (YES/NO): YES